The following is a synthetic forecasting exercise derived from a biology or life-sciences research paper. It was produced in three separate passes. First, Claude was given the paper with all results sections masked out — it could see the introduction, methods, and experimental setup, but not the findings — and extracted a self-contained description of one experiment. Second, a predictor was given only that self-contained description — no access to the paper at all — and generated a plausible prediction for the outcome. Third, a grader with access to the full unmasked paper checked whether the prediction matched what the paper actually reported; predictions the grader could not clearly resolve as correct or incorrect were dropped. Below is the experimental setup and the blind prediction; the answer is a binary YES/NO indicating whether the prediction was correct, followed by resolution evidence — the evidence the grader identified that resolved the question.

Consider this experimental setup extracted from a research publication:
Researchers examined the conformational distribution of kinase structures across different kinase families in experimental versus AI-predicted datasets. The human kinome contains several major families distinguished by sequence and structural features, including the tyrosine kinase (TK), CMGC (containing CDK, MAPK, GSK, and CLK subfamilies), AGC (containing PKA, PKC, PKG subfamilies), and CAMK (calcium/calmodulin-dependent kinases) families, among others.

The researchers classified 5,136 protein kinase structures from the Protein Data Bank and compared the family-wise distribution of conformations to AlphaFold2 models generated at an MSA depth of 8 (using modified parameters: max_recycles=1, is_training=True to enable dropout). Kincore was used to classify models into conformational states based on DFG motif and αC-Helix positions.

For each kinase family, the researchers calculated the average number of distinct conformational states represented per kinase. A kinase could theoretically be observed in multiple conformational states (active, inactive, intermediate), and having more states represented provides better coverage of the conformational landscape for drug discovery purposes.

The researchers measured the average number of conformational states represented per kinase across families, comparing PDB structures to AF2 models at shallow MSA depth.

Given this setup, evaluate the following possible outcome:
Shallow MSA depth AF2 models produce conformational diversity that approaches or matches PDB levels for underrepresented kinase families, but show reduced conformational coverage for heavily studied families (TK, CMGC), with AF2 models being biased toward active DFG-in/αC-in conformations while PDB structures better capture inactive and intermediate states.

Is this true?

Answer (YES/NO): NO